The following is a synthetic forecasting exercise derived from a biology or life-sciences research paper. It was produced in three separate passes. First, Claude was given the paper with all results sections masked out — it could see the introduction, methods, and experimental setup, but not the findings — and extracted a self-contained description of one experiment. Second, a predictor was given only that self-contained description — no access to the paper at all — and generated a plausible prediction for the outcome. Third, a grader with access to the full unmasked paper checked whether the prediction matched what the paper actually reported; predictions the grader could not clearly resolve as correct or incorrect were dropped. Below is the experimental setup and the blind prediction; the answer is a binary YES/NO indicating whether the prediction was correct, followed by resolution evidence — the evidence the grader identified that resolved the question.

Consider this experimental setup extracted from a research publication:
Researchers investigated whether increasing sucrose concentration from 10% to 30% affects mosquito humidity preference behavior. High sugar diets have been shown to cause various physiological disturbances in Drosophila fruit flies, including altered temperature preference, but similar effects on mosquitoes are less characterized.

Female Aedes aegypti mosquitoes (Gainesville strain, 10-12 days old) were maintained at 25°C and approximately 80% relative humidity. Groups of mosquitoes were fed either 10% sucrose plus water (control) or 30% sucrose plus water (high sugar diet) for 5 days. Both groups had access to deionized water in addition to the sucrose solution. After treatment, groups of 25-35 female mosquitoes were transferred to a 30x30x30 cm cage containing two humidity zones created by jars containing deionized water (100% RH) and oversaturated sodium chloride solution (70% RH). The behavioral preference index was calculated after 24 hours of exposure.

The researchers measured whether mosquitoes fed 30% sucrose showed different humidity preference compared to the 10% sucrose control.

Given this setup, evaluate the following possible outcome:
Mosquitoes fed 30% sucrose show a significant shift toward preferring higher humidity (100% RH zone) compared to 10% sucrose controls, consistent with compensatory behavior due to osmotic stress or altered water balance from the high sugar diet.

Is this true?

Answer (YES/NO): NO